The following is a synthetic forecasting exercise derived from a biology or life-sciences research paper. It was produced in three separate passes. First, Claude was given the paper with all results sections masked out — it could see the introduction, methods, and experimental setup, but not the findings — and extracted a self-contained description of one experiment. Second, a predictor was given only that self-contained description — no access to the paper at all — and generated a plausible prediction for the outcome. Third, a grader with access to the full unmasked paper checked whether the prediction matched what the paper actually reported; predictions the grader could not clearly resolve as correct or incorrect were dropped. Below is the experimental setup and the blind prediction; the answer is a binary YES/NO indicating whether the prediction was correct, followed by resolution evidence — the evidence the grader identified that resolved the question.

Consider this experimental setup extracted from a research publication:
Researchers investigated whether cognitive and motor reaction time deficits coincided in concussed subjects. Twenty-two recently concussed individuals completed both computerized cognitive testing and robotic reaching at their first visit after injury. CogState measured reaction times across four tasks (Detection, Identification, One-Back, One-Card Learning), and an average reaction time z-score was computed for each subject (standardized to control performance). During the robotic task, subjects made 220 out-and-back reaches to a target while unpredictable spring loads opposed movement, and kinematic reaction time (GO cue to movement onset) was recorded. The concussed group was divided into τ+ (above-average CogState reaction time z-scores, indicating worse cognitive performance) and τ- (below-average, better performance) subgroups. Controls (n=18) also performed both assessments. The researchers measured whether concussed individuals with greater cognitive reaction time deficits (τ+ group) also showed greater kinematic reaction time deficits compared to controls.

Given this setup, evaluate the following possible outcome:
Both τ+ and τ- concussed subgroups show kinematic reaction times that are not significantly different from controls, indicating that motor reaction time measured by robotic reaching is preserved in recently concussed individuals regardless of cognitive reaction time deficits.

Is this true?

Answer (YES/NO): NO